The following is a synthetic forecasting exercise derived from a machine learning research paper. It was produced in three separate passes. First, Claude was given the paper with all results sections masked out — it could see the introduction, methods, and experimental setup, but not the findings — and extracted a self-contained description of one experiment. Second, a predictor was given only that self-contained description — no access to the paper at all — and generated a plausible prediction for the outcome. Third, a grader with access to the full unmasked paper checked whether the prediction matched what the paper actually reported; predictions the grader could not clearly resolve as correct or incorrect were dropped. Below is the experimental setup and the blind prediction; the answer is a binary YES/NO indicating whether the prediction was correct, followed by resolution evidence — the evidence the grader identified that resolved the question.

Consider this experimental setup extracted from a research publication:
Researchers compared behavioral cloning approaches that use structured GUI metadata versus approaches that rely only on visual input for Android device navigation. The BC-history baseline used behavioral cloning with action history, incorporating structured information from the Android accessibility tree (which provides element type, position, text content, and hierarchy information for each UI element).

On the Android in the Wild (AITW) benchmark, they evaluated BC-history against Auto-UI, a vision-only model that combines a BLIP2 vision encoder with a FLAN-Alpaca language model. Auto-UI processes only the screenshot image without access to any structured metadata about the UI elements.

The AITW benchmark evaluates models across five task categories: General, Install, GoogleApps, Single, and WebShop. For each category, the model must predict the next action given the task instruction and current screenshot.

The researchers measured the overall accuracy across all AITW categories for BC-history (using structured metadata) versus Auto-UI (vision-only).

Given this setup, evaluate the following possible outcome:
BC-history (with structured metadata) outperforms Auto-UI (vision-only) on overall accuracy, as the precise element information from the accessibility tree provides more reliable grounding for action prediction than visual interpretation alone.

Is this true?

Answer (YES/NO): NO